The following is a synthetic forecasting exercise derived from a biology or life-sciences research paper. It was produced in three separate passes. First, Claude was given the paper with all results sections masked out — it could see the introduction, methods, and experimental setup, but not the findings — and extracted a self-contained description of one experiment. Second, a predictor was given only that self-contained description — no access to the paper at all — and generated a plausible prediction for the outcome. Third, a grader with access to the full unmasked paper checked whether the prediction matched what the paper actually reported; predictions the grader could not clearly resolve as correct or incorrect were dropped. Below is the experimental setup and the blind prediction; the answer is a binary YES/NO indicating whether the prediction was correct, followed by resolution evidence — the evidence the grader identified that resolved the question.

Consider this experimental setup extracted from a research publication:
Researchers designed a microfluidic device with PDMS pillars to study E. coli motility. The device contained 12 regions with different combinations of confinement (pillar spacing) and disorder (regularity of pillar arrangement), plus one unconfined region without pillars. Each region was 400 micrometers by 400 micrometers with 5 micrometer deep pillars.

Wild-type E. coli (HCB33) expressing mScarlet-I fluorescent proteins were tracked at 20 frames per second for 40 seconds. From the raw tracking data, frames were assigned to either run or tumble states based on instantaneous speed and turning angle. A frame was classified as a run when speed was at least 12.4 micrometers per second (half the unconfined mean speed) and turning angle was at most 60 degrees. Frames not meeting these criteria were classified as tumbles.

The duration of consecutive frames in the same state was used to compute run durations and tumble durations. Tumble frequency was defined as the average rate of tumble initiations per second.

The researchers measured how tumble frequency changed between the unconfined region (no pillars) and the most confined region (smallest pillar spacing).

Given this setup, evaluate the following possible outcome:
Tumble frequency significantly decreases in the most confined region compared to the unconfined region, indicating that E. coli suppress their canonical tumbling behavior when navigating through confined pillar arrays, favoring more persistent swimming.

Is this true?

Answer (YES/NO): NO